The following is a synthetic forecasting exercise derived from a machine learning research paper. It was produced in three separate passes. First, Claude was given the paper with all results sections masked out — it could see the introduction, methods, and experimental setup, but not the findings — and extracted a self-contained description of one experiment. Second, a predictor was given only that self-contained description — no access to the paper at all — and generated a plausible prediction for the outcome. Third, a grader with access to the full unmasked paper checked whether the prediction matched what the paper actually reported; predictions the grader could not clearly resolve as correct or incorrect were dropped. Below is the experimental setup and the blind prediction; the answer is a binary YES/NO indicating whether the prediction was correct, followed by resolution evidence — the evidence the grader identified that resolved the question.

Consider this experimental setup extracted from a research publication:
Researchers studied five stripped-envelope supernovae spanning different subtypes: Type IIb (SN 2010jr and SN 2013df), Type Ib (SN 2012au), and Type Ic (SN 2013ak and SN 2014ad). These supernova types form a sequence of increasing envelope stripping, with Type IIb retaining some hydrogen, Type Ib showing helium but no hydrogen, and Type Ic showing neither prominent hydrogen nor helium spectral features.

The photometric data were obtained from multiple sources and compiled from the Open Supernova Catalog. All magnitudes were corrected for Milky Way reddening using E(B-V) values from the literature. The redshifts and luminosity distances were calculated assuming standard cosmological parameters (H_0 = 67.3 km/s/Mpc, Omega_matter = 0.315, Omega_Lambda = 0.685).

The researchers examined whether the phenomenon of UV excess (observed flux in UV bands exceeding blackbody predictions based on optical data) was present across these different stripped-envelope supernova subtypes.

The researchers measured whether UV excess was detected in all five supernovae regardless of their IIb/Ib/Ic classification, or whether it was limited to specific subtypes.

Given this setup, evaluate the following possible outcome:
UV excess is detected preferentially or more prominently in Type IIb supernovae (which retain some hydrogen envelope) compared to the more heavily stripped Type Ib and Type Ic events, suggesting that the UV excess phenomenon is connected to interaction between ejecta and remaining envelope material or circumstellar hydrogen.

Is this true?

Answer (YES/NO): NO